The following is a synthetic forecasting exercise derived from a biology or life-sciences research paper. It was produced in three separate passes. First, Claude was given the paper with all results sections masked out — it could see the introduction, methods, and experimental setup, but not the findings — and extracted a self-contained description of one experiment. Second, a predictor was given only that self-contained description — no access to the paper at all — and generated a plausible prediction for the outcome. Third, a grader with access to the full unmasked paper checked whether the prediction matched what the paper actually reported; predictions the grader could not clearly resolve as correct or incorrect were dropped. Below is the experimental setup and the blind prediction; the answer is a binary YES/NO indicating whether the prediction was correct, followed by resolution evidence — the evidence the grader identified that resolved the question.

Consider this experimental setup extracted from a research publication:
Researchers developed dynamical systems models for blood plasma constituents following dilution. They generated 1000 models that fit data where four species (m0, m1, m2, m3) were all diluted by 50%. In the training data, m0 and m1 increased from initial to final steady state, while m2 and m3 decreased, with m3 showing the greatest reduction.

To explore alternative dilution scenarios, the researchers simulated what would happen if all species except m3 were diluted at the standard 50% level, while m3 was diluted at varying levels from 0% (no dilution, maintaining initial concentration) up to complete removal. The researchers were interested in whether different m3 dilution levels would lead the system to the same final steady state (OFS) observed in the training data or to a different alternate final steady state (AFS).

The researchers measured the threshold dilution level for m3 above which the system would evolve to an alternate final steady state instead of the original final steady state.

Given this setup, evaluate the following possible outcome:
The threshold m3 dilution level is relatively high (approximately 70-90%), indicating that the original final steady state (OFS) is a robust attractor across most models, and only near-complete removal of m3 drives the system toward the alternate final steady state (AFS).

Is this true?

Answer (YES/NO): NO